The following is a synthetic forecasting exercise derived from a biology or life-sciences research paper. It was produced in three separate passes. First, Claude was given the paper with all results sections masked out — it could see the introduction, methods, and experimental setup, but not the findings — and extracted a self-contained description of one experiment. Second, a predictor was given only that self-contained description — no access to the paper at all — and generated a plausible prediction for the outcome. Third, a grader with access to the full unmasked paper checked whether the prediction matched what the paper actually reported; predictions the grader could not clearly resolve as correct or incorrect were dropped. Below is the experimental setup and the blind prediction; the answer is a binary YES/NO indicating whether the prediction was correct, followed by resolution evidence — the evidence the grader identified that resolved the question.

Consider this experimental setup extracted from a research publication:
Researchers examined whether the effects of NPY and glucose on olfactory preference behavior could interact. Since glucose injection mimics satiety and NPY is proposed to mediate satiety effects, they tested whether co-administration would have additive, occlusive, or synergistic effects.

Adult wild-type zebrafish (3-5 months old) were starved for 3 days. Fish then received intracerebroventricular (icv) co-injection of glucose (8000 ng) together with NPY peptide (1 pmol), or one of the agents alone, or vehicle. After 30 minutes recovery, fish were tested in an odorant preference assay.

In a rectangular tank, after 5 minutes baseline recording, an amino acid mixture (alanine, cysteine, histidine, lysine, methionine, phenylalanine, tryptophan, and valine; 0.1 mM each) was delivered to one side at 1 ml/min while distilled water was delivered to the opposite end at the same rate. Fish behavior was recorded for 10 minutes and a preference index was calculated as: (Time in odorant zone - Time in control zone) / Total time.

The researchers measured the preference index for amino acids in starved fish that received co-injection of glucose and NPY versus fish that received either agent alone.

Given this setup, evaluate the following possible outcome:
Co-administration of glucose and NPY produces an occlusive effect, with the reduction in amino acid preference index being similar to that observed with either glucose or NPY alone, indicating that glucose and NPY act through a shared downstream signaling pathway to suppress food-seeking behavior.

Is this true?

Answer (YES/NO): NO